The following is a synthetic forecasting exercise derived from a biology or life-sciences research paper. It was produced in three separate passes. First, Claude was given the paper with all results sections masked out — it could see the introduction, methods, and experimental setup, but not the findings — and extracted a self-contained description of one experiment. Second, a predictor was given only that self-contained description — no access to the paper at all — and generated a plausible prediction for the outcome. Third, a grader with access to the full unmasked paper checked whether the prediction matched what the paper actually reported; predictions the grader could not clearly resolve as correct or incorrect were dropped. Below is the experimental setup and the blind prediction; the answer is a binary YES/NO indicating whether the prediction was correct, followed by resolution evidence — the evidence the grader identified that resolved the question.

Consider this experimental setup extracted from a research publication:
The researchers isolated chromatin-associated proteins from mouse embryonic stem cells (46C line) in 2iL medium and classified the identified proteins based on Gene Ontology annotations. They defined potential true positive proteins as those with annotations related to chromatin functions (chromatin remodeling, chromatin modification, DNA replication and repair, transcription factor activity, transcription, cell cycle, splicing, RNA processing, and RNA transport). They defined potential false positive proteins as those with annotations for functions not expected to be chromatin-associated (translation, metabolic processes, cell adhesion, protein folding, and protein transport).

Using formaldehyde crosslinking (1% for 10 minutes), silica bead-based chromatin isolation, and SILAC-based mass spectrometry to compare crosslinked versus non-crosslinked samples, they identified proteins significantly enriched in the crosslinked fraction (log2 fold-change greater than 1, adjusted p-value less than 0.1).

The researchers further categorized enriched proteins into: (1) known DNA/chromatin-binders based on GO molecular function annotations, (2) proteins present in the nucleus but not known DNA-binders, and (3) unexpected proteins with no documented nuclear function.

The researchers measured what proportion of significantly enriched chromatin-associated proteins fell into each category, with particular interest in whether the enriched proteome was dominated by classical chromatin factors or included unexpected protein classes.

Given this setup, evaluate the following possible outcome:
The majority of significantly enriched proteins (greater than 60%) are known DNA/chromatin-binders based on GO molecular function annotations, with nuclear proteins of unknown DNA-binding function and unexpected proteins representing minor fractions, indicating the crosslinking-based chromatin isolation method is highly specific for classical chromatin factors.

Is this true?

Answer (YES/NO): NO